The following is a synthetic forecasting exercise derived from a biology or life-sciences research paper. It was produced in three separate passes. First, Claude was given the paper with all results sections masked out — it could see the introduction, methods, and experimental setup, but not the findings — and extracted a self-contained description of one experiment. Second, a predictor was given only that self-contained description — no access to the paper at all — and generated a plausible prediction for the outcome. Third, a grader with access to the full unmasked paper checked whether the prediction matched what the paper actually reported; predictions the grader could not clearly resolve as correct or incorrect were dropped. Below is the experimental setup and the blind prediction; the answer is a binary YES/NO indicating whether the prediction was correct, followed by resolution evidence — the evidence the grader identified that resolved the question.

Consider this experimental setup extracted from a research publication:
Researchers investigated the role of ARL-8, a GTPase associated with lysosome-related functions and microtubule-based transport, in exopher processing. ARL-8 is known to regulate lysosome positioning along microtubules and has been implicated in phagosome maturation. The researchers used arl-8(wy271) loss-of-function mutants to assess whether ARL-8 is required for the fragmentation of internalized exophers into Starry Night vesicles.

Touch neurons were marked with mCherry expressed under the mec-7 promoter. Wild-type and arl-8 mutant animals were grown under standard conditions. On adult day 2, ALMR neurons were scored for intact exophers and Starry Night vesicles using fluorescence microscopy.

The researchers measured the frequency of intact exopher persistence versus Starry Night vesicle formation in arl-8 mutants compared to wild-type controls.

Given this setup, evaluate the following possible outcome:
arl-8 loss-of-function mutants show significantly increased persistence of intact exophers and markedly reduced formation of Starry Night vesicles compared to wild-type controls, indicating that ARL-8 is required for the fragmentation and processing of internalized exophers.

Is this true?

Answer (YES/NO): NO